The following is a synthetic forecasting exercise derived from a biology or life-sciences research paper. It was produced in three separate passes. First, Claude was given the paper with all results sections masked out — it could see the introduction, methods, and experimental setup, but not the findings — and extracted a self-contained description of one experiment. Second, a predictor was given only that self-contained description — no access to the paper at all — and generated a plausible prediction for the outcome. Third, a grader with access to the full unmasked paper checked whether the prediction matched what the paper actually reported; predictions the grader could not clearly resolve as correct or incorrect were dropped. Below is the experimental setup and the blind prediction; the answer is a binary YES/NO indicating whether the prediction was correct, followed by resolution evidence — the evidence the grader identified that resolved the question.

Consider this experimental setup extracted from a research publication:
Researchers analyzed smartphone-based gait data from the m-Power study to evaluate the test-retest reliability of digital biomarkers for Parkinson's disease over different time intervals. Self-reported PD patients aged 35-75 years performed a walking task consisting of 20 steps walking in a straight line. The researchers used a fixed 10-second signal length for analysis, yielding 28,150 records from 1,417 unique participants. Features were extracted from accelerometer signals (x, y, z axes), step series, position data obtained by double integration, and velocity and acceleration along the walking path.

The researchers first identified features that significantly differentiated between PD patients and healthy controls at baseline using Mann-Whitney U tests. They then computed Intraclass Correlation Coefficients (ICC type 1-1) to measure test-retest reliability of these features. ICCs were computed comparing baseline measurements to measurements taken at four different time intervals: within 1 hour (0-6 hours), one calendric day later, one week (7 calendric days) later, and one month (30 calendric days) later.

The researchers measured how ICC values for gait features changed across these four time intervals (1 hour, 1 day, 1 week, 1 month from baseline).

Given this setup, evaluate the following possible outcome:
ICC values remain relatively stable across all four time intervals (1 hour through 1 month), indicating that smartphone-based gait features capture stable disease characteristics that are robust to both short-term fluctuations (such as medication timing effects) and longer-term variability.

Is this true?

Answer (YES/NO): NO